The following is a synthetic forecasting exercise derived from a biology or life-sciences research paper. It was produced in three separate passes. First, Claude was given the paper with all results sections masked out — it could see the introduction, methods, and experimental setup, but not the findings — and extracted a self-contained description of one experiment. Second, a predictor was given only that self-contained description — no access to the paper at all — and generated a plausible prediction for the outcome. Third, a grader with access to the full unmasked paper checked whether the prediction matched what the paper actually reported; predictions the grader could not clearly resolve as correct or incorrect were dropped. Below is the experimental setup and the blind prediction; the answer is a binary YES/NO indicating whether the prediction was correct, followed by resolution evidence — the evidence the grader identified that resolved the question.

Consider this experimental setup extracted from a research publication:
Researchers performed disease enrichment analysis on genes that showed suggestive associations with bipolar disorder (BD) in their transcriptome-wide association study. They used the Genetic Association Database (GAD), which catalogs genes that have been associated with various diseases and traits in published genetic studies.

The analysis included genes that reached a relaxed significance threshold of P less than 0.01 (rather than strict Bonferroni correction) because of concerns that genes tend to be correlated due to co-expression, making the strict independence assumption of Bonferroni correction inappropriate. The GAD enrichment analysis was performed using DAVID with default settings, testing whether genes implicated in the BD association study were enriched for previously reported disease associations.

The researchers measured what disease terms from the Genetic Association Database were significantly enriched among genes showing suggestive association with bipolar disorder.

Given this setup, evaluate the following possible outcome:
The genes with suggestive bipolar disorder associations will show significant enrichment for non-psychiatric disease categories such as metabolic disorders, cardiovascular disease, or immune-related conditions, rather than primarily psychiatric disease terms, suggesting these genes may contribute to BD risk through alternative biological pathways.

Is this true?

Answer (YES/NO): NO